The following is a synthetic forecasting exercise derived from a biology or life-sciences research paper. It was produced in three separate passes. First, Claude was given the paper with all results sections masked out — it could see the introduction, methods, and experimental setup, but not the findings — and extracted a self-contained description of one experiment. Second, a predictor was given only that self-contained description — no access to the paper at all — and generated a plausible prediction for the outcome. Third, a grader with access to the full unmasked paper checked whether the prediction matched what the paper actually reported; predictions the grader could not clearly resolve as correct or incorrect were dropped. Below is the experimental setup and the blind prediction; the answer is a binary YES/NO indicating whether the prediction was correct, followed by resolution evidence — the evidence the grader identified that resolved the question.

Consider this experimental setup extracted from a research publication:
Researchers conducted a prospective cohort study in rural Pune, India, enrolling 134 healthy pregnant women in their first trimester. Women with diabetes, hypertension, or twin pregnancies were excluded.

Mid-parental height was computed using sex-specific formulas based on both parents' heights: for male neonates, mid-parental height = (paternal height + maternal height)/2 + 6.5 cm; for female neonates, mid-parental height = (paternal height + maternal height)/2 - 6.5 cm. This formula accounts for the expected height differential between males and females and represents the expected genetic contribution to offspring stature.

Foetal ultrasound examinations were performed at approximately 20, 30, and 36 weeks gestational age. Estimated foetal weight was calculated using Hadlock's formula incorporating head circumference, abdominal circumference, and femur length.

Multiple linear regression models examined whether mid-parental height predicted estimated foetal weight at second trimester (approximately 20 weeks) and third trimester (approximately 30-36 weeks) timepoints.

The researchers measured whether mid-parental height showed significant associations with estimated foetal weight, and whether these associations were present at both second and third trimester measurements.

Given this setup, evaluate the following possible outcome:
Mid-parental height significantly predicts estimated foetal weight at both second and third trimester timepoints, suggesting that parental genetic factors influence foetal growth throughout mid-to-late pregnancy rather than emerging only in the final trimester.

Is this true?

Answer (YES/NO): NO